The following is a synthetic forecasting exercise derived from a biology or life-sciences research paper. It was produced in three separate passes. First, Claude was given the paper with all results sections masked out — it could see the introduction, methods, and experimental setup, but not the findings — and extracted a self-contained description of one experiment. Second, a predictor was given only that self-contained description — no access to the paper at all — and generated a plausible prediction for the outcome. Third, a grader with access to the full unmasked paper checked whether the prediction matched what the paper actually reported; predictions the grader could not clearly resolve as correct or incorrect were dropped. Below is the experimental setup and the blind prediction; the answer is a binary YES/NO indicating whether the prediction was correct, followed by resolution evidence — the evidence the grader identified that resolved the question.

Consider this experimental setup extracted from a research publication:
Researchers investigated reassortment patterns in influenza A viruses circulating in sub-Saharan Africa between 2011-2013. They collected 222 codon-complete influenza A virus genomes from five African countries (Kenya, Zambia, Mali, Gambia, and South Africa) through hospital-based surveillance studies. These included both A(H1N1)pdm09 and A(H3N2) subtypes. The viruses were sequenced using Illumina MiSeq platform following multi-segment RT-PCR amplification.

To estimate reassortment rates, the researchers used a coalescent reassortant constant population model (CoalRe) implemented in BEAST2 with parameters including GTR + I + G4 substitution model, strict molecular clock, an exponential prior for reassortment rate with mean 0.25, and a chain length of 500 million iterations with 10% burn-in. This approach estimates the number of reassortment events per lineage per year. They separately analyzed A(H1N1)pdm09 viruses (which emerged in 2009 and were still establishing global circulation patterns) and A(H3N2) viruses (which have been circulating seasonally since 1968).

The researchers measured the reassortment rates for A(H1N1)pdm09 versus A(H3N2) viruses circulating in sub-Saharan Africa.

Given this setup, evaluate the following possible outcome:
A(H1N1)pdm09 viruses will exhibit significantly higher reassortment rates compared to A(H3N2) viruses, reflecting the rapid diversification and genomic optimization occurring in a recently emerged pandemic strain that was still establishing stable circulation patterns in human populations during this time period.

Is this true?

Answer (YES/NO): YES